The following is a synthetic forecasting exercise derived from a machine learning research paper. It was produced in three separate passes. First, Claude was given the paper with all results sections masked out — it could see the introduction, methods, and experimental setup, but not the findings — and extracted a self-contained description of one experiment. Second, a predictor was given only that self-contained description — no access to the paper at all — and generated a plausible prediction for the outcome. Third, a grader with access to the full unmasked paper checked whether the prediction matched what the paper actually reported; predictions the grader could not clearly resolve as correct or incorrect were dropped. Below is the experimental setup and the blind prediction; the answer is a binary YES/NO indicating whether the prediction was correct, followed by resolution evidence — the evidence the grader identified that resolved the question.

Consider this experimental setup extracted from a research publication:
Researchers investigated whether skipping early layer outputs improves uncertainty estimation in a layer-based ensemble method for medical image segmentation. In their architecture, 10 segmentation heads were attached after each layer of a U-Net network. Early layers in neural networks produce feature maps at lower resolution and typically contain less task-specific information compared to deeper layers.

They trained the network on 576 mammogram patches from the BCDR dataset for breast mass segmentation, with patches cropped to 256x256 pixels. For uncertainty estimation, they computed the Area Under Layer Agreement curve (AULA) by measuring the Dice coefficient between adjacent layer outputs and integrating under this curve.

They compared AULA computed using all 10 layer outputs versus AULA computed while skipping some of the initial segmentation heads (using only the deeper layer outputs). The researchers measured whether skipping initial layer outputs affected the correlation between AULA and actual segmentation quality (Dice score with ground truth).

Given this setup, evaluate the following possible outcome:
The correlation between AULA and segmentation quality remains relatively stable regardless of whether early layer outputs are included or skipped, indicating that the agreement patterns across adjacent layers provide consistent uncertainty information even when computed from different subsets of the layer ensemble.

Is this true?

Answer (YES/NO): NO